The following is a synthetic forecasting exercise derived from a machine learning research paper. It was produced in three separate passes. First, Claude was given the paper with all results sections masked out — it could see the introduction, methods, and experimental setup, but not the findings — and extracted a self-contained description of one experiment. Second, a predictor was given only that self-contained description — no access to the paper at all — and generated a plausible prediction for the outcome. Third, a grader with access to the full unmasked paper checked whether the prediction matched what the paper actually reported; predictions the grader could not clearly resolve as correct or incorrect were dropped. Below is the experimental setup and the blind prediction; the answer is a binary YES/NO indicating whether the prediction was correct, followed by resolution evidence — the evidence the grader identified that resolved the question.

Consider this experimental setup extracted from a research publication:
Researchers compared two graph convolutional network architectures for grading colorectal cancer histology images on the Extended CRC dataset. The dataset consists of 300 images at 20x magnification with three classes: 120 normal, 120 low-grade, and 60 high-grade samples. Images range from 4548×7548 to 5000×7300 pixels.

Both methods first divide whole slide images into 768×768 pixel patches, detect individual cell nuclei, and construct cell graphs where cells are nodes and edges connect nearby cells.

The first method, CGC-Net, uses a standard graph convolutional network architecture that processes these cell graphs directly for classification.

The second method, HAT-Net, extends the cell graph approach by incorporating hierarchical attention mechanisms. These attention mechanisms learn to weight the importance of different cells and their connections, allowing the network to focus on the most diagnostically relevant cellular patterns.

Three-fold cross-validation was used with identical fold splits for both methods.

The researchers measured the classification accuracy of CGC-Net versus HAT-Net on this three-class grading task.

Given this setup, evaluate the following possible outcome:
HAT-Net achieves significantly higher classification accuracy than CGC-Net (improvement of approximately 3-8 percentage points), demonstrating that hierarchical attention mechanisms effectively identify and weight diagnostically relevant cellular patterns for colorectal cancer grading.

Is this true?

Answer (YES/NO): NO